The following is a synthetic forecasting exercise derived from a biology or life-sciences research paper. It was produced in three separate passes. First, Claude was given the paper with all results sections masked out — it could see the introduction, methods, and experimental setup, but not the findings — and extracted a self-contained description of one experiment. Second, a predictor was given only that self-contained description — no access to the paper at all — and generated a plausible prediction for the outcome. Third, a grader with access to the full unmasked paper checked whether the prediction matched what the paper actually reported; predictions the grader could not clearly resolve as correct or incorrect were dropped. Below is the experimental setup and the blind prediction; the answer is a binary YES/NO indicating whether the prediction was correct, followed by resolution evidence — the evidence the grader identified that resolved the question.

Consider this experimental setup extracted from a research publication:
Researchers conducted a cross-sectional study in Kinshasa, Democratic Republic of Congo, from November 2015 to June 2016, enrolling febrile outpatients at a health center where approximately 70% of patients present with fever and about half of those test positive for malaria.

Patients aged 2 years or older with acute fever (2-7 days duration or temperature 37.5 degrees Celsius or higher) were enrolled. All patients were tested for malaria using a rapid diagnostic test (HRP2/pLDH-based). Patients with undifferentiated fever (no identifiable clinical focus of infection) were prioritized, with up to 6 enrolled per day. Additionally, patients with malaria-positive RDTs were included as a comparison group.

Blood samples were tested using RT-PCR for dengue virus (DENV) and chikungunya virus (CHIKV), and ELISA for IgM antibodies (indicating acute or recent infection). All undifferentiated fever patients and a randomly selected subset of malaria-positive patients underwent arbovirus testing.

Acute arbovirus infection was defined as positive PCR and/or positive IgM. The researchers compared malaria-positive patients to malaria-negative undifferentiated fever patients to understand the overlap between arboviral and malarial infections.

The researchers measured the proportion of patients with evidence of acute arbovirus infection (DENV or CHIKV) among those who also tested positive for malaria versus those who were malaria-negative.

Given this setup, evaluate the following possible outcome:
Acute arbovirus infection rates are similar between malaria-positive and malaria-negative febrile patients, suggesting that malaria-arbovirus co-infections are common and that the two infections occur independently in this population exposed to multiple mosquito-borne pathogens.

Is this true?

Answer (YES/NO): YES